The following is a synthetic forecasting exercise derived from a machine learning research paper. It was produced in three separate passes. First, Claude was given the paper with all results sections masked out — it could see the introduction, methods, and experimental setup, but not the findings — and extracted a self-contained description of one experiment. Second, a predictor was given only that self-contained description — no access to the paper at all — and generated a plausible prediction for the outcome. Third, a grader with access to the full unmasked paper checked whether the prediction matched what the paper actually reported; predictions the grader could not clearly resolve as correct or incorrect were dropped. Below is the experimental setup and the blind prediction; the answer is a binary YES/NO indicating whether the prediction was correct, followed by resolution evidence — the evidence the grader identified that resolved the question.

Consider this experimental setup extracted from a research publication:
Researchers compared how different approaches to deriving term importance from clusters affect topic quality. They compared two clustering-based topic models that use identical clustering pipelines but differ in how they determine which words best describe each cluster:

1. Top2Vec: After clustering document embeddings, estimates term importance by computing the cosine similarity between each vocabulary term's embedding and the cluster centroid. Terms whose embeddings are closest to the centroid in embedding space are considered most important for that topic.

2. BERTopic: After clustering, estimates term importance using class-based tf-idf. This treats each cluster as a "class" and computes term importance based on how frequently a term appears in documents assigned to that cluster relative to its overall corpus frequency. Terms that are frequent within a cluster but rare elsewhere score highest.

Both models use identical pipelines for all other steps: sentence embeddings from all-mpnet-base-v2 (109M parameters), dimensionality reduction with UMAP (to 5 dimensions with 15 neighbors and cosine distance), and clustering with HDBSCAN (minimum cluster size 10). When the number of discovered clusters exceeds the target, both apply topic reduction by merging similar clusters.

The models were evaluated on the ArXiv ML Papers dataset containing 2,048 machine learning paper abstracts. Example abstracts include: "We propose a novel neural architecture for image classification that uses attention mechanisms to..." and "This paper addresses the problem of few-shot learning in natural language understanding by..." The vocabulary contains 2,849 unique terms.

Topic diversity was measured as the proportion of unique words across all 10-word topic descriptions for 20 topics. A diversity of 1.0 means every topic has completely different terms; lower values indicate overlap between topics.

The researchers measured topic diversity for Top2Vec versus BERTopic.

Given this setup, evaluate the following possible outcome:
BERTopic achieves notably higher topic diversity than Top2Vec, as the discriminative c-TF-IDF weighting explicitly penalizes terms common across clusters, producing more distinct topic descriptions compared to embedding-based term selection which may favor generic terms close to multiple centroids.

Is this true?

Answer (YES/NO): NO